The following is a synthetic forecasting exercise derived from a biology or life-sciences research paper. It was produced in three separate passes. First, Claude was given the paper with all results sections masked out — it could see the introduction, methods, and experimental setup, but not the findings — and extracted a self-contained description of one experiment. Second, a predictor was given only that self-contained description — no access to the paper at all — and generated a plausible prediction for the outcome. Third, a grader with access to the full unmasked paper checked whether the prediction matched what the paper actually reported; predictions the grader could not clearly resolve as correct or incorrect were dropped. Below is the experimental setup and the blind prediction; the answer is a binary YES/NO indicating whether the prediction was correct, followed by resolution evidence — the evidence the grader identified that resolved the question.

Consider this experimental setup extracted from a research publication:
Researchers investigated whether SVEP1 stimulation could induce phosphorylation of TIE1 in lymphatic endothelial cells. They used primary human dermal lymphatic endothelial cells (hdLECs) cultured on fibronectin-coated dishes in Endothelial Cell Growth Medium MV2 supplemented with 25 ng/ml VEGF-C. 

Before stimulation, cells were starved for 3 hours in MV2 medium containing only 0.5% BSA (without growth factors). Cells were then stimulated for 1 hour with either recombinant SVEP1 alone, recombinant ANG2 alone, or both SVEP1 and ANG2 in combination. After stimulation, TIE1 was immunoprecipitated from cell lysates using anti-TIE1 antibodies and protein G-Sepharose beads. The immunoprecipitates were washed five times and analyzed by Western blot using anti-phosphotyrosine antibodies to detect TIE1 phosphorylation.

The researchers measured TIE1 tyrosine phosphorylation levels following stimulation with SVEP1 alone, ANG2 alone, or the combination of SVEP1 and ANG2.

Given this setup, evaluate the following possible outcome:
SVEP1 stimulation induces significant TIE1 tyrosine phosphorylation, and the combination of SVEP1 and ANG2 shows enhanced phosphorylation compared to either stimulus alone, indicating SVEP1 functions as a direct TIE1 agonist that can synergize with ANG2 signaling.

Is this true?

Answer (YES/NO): NO